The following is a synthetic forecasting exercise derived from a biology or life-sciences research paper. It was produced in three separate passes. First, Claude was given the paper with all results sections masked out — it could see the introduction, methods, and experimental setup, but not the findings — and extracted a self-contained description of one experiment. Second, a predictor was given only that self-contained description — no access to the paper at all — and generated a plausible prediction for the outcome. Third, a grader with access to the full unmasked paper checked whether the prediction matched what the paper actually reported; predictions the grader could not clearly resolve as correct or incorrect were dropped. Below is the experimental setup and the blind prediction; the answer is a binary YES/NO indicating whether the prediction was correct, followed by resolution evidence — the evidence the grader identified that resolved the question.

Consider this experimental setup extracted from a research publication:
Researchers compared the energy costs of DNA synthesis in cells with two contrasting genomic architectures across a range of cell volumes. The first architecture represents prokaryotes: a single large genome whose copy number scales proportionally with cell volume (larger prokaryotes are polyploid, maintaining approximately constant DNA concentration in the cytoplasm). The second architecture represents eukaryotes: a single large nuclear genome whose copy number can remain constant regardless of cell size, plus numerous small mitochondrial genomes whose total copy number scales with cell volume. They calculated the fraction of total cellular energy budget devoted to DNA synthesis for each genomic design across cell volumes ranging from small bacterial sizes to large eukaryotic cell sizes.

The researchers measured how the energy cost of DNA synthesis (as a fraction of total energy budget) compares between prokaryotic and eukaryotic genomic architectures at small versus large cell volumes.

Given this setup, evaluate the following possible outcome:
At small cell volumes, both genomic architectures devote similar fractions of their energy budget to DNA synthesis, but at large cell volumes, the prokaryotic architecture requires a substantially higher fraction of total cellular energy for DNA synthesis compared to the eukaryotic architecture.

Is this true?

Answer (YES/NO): YES